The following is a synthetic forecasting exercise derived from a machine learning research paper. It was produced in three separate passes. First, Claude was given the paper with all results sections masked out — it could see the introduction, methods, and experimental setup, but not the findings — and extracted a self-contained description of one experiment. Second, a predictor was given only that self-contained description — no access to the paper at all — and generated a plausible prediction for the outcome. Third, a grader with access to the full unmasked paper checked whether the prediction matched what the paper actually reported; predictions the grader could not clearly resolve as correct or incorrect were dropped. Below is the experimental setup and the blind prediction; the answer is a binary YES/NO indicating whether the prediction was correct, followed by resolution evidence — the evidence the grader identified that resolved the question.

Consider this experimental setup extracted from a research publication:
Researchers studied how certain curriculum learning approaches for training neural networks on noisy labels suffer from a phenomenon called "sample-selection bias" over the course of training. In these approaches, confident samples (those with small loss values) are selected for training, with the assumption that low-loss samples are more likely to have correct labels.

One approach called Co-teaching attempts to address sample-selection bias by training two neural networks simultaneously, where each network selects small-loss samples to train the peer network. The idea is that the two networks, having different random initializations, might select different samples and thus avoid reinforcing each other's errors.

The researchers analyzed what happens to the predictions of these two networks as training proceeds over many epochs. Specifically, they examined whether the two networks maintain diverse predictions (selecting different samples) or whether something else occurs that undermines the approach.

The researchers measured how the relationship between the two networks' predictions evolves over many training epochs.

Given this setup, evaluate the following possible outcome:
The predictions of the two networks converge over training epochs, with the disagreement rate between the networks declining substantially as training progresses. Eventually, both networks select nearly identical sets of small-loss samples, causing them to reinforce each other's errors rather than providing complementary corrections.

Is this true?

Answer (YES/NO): YES